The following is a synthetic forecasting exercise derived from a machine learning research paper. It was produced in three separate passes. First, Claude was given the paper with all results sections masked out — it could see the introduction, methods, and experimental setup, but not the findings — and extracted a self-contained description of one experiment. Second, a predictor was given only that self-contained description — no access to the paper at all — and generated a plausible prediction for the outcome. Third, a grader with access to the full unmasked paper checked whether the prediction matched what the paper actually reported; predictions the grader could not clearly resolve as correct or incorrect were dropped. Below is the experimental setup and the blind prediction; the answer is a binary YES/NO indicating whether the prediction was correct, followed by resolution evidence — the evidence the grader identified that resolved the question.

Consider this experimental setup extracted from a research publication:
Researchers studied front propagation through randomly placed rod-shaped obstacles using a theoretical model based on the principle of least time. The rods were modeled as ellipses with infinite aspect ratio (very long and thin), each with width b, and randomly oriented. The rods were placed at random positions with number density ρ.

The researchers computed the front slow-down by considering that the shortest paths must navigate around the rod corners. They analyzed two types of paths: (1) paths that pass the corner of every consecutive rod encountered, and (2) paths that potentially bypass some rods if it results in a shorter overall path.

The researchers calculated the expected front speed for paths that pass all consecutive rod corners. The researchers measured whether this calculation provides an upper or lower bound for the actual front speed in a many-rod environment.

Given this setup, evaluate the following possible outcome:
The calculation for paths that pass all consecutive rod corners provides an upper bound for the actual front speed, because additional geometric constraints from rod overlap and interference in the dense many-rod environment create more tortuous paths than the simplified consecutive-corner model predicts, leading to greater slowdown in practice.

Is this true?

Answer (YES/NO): NO